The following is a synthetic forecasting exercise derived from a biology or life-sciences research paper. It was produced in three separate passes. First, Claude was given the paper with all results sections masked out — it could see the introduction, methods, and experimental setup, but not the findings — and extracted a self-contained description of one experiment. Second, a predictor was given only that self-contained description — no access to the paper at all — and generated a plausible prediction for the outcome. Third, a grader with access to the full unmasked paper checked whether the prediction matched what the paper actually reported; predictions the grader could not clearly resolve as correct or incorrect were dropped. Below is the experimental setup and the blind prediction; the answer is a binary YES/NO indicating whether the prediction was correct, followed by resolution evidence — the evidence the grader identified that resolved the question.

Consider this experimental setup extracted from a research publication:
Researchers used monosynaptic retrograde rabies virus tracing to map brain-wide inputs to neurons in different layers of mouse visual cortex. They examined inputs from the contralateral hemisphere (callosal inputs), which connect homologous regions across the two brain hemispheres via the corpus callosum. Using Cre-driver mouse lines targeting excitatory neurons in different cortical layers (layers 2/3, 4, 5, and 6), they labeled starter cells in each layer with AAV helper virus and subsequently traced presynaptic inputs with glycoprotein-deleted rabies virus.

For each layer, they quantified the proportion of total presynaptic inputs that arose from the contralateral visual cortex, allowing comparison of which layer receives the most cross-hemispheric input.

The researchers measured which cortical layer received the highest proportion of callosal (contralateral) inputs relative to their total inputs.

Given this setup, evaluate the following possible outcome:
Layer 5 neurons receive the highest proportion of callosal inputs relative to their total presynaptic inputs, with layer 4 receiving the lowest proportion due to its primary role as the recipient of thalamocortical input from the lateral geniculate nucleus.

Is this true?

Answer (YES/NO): NO